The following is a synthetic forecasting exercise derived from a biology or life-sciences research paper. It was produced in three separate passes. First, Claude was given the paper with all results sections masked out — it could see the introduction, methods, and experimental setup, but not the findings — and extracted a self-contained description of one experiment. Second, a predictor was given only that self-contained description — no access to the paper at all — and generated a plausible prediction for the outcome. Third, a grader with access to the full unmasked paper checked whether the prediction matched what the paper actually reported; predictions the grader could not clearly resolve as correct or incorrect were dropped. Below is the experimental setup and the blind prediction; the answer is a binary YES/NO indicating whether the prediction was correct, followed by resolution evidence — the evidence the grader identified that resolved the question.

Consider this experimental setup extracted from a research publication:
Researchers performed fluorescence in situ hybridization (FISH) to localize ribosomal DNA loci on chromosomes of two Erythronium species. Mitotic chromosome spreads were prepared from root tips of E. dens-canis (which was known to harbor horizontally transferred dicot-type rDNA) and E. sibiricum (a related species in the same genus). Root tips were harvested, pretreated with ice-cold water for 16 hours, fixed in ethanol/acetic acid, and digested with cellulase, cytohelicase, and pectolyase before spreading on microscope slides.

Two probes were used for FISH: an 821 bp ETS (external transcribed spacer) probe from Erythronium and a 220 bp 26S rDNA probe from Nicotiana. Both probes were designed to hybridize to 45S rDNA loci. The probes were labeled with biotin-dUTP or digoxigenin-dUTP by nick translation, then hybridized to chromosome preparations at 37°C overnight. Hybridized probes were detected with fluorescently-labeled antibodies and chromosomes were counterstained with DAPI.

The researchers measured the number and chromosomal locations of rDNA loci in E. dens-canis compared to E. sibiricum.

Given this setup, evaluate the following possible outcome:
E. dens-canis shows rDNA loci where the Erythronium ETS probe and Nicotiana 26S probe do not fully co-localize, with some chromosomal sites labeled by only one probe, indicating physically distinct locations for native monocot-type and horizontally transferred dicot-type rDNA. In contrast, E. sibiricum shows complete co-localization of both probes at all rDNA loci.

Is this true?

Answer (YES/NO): YES